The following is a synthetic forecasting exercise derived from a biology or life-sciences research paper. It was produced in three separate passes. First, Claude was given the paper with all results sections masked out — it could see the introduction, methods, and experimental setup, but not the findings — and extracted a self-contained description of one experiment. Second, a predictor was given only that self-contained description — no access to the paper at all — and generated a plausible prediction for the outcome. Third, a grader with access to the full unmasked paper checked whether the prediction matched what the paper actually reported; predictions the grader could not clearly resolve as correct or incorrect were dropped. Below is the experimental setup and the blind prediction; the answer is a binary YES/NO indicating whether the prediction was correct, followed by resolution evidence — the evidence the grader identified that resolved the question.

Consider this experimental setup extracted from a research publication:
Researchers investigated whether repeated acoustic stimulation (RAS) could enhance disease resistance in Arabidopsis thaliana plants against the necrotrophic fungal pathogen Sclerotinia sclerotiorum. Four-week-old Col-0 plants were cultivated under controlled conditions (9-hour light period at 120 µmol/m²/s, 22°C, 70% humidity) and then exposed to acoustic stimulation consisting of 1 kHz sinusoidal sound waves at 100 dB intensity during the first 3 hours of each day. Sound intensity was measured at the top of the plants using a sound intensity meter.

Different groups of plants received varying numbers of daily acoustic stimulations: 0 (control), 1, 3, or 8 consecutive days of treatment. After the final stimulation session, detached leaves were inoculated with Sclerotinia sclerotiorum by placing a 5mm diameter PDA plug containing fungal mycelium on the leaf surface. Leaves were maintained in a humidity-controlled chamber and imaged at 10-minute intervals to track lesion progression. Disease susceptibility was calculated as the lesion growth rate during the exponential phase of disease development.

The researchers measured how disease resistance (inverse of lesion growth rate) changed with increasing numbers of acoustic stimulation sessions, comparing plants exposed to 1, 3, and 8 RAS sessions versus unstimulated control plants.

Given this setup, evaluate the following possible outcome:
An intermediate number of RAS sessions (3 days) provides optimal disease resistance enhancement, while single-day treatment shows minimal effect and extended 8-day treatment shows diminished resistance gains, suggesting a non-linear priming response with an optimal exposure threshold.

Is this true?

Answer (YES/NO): NO